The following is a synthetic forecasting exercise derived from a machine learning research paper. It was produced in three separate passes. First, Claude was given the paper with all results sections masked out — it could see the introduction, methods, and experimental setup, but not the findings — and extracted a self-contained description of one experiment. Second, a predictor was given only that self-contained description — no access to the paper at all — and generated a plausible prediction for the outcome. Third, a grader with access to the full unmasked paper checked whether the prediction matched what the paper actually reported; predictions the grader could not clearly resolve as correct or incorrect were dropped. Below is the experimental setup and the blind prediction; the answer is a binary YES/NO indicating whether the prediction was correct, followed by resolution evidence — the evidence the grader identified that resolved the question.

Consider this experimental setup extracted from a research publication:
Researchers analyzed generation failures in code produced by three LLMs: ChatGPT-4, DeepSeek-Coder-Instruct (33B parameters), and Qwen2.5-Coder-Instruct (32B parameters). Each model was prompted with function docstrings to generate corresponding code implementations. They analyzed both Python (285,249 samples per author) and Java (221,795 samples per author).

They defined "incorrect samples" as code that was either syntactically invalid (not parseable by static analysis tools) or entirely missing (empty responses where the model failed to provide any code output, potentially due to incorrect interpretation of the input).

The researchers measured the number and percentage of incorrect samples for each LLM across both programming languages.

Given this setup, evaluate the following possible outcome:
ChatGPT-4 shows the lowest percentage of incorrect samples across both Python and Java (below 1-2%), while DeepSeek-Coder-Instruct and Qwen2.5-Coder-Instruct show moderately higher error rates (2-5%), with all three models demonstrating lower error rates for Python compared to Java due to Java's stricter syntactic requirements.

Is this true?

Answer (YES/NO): NO